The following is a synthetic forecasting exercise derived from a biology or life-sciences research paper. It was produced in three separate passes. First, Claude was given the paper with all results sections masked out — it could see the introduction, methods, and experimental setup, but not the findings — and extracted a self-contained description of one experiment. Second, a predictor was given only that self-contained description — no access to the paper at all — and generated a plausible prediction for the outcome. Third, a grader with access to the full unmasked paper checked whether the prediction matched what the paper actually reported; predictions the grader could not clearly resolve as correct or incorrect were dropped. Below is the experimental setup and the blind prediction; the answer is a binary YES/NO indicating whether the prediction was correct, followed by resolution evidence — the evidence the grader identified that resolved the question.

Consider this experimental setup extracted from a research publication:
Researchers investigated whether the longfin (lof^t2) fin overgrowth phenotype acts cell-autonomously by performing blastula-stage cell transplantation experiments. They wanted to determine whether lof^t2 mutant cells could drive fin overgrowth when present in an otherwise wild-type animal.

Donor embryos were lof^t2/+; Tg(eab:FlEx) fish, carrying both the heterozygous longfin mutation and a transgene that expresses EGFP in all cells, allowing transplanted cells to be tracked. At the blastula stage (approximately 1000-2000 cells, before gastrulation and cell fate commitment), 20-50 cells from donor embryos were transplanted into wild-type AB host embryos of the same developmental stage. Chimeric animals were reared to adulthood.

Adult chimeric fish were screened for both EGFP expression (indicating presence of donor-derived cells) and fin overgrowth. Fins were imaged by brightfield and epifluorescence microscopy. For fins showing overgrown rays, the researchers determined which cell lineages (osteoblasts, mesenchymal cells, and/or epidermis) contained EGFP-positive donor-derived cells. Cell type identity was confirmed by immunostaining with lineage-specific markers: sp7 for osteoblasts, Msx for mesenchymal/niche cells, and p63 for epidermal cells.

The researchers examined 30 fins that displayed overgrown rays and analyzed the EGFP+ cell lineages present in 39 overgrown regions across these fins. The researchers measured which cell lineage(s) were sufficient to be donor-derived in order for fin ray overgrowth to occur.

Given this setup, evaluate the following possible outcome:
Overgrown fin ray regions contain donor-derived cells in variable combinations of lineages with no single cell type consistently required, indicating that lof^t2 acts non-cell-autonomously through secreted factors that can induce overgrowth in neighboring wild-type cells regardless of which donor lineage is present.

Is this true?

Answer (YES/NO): NO